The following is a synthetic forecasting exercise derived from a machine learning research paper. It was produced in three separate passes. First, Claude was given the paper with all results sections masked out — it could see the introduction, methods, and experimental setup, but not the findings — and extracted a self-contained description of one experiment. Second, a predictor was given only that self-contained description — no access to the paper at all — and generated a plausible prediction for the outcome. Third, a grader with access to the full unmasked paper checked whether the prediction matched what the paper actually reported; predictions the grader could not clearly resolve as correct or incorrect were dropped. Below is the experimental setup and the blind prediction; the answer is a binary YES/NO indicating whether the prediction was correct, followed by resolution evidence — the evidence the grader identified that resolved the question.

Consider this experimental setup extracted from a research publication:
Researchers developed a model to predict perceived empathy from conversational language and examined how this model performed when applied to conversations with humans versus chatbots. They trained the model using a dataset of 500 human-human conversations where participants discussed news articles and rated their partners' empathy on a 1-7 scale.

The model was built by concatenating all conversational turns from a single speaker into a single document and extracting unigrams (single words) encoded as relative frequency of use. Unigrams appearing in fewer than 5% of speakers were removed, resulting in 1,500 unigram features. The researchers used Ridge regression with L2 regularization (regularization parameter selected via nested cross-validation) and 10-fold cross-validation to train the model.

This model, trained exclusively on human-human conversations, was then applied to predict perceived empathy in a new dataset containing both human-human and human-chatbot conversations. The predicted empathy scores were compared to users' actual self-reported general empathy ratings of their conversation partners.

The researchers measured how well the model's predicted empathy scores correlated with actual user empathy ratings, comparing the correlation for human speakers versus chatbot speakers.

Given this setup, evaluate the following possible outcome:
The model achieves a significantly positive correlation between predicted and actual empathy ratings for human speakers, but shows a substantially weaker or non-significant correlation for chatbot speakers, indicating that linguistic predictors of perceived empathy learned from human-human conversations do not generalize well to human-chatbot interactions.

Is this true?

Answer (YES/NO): YES